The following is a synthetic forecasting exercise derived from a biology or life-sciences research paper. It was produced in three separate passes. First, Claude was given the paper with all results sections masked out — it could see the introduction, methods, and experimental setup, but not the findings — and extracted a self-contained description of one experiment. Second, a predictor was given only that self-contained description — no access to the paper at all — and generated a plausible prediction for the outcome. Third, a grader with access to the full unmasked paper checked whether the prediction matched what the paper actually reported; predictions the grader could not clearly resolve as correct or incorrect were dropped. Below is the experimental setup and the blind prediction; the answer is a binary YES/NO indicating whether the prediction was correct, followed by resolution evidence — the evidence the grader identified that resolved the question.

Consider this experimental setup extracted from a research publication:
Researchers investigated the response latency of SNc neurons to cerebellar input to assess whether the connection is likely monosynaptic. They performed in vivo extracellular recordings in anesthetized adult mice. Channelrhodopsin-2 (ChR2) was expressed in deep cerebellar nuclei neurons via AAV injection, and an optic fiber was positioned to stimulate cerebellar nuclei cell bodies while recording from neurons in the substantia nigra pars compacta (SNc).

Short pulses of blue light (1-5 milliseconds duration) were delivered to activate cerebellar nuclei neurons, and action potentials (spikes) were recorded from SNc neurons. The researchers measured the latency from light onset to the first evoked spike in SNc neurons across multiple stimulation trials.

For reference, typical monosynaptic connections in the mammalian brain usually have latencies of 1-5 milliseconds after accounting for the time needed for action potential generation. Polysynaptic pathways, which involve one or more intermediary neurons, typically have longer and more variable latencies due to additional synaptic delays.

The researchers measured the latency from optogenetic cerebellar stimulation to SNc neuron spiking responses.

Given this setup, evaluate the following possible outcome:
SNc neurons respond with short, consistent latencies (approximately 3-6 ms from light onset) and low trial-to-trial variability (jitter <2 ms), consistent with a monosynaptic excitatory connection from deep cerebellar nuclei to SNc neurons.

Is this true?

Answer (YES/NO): NO